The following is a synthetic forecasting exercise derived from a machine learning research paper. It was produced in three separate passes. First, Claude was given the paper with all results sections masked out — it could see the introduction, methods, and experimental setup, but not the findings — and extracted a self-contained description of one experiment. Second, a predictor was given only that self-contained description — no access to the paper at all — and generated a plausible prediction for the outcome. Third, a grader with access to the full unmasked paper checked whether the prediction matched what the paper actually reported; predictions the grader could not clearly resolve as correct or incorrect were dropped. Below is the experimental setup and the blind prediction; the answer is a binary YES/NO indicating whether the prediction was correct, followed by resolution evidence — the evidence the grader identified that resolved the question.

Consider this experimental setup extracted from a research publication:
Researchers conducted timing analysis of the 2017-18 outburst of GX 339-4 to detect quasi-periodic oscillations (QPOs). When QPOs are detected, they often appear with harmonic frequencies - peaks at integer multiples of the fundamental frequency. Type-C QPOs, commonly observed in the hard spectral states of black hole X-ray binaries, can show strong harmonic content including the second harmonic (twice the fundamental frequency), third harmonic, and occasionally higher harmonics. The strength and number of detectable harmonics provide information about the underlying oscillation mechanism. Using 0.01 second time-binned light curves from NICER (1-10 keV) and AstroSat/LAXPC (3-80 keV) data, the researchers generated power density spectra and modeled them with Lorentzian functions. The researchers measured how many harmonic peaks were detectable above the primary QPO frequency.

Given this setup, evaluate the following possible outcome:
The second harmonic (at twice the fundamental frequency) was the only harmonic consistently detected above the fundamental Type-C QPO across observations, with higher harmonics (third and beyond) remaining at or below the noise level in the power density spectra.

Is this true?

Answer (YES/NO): NO